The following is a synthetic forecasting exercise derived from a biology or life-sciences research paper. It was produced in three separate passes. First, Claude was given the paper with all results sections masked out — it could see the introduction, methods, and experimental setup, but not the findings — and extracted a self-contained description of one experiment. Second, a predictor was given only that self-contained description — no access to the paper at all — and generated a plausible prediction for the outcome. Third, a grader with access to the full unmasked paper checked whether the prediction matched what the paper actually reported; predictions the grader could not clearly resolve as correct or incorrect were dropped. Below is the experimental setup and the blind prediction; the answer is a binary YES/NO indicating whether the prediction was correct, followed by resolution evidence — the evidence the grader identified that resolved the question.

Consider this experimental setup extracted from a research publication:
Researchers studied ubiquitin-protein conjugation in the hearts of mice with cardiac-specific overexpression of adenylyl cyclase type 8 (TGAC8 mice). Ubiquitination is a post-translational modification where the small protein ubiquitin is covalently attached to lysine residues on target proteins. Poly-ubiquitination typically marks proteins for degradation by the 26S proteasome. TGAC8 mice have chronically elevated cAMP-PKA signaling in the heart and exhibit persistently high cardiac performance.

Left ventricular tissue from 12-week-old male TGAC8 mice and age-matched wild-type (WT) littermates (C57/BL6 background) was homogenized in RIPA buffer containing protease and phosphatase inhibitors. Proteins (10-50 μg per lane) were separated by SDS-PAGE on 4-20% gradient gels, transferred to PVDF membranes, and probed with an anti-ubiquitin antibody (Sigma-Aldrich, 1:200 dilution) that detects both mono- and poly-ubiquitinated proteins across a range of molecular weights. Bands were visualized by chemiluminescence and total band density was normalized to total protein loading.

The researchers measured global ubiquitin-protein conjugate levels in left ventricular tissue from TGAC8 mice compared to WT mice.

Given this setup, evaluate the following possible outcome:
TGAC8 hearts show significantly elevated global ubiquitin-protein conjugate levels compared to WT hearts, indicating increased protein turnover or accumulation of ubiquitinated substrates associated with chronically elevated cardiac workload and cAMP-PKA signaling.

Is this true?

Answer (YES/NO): YES